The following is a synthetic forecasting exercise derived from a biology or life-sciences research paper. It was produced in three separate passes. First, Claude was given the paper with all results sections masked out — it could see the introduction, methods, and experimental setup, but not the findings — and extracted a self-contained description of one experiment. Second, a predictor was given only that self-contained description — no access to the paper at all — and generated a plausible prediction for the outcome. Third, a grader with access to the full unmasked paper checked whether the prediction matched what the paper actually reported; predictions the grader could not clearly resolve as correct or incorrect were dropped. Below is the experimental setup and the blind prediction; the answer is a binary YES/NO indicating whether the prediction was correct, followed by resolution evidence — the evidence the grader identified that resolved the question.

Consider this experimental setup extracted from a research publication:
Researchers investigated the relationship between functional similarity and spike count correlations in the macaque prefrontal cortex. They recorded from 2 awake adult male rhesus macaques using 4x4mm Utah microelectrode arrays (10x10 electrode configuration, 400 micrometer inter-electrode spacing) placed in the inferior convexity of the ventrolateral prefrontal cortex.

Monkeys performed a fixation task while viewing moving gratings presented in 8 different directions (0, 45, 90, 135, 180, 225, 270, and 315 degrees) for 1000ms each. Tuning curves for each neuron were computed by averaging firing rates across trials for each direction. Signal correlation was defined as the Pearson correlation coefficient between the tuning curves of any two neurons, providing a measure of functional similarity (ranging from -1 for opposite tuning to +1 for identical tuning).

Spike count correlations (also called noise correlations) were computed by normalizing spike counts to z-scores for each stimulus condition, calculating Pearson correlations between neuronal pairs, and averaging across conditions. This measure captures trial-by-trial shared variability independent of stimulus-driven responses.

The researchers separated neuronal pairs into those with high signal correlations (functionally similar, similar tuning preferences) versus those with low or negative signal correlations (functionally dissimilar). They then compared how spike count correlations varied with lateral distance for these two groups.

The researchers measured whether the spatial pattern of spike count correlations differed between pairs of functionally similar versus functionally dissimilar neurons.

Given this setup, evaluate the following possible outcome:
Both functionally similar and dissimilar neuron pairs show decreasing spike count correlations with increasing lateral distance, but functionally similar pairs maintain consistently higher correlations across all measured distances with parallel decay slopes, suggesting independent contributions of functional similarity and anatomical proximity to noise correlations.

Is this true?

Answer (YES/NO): NO